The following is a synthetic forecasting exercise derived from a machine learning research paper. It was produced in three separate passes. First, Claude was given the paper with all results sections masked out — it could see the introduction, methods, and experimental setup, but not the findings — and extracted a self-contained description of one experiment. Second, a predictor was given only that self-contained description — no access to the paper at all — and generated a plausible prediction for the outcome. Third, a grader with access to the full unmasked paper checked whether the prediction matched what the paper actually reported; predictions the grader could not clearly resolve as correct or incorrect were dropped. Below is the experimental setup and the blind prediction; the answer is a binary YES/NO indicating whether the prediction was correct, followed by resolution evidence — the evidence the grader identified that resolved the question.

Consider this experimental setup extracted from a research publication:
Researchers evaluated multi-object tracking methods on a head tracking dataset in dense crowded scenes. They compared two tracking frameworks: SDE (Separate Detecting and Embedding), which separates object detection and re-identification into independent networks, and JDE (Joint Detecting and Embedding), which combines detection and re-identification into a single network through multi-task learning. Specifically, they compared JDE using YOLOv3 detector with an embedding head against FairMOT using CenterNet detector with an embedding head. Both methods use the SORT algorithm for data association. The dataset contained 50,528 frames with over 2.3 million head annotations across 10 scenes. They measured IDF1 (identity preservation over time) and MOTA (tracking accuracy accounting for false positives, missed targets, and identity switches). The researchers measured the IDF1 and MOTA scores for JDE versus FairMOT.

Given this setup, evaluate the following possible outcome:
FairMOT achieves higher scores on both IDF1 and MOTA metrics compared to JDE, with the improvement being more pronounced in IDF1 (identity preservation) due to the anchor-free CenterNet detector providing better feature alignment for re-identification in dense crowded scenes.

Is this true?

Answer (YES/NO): NO